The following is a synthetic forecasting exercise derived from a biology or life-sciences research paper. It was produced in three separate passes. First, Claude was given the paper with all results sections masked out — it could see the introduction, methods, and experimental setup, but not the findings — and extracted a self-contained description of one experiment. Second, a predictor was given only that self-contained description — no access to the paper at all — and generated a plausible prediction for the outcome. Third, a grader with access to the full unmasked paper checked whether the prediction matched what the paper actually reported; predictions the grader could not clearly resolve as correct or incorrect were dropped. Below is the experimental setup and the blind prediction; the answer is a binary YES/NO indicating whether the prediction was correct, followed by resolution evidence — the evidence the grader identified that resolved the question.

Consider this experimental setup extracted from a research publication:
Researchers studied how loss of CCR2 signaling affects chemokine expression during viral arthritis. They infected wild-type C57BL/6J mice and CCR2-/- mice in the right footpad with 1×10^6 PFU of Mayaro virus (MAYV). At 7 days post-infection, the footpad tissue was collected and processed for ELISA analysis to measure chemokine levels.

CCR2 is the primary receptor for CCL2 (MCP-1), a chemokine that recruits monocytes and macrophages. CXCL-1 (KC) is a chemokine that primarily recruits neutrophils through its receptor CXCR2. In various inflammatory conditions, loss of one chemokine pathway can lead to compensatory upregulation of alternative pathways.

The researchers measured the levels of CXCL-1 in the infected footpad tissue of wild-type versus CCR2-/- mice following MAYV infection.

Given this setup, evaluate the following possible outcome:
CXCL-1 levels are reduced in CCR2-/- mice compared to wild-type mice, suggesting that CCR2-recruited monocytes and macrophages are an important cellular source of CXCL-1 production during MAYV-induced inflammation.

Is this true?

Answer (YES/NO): NO